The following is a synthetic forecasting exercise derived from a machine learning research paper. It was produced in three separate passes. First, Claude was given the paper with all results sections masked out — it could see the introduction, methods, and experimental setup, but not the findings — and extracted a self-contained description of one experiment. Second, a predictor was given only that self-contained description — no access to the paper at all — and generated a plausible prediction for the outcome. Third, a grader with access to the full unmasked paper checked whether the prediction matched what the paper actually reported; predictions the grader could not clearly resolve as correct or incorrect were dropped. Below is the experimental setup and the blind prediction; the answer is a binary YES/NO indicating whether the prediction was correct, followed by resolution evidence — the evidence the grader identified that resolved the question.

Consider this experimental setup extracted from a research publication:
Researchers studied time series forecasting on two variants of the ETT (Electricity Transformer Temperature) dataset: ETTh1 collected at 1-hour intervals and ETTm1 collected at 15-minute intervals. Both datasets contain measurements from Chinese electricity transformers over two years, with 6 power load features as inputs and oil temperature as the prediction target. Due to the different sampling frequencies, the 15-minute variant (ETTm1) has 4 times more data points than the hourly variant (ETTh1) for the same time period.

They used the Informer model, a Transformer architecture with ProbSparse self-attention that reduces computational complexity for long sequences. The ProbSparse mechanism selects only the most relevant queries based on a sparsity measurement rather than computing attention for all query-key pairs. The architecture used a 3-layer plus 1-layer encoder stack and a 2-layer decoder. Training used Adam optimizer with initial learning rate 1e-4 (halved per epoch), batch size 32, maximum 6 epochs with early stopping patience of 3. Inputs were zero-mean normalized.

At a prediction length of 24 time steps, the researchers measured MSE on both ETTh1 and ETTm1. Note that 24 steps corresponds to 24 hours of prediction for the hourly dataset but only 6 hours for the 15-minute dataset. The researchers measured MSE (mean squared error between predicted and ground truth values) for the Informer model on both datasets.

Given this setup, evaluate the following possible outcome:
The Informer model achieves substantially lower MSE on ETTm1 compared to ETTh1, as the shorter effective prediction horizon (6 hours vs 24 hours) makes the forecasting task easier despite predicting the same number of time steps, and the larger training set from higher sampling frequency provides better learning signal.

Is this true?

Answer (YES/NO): YES